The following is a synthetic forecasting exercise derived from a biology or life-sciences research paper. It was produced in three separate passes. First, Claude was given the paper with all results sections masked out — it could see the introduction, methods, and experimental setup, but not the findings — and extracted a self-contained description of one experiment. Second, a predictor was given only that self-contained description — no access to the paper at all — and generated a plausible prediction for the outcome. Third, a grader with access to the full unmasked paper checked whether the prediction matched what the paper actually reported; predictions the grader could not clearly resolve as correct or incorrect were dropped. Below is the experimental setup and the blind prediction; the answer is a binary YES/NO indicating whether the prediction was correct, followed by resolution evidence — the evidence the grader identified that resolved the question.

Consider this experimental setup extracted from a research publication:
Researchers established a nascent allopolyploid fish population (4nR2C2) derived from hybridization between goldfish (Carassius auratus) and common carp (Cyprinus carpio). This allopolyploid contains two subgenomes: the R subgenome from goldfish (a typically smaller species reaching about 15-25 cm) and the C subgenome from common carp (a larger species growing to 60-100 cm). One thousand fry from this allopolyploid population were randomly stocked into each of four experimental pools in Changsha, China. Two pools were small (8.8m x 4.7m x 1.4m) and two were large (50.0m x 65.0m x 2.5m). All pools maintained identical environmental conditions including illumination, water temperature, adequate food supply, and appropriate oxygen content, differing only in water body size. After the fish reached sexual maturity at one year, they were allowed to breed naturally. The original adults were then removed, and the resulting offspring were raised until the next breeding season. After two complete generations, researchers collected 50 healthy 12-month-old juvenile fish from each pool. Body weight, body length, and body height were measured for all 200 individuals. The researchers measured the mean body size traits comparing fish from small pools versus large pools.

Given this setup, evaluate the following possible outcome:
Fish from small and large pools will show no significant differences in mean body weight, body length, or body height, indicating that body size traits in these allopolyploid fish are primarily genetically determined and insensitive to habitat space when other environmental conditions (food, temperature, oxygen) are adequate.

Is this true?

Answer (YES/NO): NO